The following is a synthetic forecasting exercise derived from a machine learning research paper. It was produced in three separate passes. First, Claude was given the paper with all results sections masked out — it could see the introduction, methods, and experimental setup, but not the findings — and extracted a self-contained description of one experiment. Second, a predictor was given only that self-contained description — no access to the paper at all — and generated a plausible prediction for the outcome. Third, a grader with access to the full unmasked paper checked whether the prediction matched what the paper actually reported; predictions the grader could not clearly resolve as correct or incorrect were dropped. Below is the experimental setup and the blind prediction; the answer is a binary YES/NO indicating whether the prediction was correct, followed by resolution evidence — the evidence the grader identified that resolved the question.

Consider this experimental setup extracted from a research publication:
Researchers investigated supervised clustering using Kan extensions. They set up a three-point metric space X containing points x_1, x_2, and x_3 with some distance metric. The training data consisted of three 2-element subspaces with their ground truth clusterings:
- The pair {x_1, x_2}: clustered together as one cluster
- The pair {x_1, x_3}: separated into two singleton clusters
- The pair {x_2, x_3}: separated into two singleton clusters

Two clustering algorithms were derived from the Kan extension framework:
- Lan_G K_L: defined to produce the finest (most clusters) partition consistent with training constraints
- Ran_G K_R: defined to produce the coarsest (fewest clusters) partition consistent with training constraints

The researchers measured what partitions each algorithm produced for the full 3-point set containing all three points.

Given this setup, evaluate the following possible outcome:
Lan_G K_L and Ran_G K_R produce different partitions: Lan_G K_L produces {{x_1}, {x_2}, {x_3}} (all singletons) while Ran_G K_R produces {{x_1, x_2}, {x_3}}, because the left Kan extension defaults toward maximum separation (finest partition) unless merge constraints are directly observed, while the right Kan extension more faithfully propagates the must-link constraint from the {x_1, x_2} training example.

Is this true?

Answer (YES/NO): NO